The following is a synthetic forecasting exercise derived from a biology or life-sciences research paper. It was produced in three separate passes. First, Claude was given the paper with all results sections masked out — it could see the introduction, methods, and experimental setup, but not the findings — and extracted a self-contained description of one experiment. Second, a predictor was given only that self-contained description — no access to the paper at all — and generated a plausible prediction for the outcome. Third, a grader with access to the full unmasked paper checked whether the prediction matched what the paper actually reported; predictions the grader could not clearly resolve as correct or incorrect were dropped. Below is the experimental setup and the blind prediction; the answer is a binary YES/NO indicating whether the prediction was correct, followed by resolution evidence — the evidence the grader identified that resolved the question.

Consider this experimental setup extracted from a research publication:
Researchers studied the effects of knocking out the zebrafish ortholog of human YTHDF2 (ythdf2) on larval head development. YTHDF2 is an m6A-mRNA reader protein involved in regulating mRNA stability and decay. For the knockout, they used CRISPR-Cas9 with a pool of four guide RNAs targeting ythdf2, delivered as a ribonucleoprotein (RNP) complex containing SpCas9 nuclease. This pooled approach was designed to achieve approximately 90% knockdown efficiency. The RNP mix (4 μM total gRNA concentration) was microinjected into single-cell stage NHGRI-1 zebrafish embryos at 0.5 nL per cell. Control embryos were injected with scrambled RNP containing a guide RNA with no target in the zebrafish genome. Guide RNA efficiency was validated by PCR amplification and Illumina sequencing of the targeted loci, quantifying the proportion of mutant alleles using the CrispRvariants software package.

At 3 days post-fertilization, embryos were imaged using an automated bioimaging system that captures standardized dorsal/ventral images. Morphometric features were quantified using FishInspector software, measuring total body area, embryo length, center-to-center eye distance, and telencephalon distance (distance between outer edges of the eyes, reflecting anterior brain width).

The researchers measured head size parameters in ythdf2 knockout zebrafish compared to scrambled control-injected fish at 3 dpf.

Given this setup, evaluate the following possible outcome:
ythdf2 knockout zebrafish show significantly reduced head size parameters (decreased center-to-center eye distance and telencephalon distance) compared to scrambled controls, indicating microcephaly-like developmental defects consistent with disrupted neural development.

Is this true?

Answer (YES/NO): YES